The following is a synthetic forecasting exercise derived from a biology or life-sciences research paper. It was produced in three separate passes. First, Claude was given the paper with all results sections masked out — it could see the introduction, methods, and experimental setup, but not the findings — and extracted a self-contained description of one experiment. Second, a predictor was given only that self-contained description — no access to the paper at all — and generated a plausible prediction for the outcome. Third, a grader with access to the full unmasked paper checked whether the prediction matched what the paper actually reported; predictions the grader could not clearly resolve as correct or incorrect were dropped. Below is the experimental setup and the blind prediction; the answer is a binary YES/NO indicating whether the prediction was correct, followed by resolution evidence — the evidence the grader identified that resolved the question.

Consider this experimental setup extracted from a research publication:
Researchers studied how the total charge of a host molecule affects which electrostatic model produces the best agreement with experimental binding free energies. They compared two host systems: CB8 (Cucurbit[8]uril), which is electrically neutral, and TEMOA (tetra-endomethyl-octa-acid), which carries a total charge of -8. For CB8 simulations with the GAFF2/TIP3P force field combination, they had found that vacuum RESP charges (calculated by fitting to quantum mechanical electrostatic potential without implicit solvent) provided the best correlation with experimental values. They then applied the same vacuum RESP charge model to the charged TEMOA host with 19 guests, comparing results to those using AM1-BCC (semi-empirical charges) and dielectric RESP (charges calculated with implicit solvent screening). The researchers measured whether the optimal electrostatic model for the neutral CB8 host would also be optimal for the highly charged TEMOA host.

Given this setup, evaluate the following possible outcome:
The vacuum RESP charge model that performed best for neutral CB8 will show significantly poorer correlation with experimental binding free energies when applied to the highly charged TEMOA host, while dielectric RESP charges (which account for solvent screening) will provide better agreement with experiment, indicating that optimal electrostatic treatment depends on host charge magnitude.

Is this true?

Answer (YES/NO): YES